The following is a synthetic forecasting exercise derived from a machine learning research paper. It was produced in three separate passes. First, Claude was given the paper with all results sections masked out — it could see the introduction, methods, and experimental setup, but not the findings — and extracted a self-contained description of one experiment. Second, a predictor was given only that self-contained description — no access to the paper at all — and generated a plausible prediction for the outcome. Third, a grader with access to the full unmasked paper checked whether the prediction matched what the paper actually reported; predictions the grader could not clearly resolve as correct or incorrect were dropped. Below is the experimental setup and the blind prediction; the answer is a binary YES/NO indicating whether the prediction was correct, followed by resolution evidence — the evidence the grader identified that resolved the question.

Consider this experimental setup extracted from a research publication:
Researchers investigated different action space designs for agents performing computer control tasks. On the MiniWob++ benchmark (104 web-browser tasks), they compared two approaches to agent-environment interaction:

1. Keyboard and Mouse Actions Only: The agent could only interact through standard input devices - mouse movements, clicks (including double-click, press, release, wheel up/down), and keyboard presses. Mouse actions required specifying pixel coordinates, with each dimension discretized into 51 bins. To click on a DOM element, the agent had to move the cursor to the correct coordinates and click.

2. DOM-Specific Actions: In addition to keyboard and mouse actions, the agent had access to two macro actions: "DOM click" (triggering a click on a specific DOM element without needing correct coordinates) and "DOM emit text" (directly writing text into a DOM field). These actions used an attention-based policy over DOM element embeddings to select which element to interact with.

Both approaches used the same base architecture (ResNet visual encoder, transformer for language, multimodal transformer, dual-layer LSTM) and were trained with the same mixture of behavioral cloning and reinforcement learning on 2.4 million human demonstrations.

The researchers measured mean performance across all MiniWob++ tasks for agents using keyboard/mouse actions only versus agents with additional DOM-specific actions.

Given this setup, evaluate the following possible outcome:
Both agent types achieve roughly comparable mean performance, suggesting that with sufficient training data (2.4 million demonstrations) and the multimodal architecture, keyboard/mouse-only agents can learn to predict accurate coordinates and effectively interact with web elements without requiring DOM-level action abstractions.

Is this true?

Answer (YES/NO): YES